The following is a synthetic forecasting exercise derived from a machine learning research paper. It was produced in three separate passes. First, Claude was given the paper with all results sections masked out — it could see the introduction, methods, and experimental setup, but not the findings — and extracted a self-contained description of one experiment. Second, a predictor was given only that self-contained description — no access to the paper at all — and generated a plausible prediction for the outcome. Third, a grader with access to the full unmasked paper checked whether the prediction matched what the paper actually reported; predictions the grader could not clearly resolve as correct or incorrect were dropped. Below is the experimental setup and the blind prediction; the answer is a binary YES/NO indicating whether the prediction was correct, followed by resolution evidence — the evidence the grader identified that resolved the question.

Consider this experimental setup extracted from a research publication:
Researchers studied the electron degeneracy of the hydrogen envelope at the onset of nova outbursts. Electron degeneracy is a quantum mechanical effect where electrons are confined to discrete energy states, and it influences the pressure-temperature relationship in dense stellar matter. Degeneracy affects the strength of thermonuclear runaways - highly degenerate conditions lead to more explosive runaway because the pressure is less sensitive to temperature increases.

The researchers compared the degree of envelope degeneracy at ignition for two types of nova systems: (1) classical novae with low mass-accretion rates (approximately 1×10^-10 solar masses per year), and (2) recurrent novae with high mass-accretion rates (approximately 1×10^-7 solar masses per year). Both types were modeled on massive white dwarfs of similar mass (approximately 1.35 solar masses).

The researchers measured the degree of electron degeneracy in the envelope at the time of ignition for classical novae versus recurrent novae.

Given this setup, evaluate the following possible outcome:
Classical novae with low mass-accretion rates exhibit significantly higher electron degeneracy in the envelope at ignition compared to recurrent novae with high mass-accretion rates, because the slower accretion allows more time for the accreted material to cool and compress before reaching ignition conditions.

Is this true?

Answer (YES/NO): YES